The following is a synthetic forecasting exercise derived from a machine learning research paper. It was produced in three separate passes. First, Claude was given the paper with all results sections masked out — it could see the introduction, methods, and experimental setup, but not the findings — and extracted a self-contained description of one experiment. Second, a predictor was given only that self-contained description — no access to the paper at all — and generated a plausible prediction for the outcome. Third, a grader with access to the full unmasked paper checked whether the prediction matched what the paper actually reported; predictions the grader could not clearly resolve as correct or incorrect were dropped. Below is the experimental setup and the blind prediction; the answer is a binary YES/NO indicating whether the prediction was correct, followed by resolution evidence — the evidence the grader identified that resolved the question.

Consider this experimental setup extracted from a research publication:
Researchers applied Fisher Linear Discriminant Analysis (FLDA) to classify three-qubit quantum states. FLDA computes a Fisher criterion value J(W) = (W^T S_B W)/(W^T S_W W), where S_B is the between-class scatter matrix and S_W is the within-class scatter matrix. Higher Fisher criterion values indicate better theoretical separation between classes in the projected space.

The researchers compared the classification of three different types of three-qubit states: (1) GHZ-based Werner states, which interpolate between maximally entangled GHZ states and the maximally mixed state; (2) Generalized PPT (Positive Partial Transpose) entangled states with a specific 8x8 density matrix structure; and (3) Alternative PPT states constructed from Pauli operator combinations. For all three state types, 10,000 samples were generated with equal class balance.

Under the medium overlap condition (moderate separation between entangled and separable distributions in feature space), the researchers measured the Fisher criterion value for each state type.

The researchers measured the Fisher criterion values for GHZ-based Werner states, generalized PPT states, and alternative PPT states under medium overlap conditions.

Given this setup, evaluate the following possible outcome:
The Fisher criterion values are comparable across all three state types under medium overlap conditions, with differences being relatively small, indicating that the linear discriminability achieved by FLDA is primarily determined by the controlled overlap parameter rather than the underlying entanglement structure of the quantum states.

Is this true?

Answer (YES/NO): NO